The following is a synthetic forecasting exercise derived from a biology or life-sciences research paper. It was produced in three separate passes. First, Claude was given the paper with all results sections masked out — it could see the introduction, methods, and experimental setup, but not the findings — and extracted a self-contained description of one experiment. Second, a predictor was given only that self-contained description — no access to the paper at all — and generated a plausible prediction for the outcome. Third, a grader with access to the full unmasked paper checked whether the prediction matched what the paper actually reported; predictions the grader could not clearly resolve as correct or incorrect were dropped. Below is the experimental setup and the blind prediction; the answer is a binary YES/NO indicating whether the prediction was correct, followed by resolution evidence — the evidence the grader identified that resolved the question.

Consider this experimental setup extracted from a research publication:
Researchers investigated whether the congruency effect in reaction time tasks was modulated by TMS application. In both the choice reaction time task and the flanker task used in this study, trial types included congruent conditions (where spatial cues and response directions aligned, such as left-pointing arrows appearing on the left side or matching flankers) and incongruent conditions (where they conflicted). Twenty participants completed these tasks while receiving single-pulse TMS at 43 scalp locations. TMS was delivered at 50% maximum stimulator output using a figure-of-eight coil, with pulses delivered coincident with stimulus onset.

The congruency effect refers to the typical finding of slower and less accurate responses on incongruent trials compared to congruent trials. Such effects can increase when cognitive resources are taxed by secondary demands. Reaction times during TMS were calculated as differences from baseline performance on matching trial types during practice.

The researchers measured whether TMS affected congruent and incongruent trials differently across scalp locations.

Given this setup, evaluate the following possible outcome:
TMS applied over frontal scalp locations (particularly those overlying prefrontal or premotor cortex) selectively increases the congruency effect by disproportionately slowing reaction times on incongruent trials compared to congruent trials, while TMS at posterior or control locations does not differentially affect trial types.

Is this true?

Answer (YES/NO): NO